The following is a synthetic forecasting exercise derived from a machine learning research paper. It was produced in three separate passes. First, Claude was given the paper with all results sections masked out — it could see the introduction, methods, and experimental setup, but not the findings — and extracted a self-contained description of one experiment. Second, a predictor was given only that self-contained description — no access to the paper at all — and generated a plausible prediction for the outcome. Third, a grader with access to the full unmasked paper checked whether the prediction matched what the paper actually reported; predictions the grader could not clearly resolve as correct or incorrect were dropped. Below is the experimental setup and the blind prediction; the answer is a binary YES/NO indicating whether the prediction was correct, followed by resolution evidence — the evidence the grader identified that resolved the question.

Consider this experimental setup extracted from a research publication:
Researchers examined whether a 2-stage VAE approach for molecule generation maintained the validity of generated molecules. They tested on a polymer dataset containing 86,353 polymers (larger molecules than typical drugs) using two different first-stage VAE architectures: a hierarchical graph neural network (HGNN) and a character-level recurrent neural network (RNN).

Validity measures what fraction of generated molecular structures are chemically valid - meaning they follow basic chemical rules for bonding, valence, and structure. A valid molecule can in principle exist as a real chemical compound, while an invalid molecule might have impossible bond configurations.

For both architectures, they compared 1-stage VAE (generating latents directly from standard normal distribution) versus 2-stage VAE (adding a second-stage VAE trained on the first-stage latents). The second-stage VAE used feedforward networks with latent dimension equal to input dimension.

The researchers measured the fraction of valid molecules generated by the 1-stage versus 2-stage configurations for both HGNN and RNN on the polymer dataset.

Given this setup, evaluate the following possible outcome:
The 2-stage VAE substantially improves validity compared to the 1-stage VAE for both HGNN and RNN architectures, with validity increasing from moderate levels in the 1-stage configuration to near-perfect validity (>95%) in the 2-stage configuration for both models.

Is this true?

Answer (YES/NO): NO